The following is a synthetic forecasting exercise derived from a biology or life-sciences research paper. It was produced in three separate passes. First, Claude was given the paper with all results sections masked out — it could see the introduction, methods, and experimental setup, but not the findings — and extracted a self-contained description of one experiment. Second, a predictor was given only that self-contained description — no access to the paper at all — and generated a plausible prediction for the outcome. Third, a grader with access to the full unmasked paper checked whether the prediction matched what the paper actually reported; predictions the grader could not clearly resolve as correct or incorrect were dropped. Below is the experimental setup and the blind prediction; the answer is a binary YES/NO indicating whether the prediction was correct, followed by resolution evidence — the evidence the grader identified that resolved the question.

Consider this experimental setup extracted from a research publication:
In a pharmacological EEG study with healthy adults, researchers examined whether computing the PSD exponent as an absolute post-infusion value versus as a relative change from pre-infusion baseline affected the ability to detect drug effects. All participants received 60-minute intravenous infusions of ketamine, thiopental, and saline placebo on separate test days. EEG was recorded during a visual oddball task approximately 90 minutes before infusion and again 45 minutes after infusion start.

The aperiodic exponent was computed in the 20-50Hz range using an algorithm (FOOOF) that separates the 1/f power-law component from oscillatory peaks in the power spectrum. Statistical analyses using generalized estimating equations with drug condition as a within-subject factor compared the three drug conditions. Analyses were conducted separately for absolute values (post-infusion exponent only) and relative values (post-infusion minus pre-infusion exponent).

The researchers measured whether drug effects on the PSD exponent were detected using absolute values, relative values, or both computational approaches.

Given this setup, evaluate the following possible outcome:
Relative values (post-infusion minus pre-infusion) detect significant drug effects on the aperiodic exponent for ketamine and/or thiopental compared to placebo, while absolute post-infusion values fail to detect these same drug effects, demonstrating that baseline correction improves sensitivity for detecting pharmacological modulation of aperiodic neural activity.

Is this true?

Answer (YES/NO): NO